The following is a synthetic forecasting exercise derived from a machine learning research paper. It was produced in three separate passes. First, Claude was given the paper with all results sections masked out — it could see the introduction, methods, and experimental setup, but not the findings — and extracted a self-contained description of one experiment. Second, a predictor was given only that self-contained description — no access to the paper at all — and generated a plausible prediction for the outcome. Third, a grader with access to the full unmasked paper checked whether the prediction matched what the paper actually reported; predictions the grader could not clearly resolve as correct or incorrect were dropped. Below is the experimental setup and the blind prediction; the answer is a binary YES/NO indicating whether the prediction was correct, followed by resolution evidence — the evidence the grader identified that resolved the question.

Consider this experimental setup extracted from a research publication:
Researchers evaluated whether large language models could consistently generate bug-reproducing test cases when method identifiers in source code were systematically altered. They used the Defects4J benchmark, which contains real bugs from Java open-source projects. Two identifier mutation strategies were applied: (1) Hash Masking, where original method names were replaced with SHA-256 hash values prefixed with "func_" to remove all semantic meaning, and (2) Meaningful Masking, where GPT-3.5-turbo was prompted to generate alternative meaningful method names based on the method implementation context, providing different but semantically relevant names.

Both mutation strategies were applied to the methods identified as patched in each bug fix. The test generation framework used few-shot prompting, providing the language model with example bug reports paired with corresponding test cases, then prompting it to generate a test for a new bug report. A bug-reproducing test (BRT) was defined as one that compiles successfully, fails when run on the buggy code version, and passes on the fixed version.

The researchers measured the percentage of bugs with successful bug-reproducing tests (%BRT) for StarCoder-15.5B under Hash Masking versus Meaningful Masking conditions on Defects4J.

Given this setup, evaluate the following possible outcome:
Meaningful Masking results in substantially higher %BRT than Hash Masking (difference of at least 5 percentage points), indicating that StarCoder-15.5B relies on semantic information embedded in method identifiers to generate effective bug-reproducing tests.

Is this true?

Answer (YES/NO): NO